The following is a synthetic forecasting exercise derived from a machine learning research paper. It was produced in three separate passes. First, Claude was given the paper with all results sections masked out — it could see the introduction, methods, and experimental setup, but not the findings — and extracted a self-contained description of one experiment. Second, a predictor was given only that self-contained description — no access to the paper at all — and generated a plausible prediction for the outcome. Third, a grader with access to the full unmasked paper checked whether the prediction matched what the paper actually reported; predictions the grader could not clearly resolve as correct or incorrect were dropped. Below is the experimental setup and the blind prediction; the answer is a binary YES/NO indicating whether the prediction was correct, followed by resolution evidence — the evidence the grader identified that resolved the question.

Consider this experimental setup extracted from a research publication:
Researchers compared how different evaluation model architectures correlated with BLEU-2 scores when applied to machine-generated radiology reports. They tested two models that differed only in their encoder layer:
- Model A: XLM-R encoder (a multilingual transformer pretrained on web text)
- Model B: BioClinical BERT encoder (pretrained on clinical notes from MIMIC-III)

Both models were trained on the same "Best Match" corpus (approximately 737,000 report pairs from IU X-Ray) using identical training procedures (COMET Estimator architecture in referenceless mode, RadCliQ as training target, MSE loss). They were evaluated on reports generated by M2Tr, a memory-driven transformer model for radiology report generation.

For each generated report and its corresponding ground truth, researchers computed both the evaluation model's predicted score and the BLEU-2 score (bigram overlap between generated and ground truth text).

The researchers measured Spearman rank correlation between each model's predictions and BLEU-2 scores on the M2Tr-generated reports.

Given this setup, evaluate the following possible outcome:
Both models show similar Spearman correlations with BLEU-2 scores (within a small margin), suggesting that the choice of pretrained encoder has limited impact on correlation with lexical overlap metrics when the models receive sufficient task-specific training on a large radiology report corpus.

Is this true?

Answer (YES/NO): YES